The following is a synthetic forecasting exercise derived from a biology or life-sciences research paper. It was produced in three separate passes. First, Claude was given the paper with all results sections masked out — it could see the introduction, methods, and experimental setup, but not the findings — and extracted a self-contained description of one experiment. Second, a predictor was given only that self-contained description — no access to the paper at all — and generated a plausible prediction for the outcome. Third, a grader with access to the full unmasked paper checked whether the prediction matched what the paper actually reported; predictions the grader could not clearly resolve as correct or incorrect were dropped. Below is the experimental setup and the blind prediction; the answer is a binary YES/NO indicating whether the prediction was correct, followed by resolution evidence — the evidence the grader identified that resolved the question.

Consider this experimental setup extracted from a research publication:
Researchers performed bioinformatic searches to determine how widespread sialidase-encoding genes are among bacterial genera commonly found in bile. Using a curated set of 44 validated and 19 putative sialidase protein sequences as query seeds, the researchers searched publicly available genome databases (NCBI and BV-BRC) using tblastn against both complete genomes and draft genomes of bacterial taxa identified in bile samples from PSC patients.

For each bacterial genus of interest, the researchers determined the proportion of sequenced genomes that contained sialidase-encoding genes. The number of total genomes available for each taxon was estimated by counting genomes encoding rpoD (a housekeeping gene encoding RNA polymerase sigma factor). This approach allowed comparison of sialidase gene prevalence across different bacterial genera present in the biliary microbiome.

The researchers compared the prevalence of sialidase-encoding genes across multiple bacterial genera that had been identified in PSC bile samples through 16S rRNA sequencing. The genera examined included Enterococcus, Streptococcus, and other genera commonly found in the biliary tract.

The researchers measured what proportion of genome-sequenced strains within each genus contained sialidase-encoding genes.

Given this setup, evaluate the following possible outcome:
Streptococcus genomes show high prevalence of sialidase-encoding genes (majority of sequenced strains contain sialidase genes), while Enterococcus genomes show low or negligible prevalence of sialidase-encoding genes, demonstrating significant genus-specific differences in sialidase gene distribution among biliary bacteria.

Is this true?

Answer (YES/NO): YES